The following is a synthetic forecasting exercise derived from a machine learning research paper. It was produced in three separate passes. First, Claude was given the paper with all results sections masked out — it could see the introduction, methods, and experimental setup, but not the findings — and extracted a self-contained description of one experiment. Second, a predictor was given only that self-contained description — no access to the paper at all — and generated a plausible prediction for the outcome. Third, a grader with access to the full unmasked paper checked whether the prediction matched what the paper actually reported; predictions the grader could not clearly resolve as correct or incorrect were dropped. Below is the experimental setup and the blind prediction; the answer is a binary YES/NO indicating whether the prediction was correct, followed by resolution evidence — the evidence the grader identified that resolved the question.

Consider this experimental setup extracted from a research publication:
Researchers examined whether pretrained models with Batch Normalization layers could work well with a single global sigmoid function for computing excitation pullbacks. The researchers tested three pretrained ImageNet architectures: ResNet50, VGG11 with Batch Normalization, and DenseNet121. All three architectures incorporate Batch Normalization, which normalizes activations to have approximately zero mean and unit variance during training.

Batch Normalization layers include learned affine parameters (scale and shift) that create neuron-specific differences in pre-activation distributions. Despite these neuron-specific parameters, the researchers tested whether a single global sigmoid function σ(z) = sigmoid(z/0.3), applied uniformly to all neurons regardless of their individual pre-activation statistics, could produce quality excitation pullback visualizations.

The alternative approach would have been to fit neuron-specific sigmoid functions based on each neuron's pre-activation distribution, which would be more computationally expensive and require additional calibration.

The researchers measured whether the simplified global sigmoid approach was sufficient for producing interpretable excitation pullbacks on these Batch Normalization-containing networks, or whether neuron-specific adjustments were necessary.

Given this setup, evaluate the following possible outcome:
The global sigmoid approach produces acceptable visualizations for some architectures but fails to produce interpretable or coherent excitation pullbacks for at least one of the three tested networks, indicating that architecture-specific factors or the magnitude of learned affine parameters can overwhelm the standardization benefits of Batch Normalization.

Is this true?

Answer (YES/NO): NO